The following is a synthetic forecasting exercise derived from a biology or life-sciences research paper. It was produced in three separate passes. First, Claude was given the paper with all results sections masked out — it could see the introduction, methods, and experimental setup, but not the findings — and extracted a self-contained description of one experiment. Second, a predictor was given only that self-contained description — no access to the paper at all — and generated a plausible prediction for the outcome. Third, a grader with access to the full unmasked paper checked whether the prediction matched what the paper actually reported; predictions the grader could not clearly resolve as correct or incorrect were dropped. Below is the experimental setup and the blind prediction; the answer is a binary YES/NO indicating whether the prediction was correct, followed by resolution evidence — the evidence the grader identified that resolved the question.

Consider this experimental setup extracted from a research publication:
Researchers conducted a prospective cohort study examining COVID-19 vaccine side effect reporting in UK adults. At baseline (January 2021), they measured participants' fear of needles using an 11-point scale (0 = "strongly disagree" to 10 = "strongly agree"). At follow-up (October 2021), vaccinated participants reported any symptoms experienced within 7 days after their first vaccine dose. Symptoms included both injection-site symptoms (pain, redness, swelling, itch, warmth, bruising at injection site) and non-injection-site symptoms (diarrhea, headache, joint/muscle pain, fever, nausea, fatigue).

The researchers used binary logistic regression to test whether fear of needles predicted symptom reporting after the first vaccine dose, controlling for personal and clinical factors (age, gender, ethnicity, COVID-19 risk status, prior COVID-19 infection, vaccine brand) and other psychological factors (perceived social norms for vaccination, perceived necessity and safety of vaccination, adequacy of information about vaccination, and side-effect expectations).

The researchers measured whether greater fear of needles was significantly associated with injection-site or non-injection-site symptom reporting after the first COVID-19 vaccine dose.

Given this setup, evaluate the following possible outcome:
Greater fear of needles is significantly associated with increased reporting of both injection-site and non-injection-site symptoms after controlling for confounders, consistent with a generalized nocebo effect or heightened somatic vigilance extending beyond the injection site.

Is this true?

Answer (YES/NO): NO